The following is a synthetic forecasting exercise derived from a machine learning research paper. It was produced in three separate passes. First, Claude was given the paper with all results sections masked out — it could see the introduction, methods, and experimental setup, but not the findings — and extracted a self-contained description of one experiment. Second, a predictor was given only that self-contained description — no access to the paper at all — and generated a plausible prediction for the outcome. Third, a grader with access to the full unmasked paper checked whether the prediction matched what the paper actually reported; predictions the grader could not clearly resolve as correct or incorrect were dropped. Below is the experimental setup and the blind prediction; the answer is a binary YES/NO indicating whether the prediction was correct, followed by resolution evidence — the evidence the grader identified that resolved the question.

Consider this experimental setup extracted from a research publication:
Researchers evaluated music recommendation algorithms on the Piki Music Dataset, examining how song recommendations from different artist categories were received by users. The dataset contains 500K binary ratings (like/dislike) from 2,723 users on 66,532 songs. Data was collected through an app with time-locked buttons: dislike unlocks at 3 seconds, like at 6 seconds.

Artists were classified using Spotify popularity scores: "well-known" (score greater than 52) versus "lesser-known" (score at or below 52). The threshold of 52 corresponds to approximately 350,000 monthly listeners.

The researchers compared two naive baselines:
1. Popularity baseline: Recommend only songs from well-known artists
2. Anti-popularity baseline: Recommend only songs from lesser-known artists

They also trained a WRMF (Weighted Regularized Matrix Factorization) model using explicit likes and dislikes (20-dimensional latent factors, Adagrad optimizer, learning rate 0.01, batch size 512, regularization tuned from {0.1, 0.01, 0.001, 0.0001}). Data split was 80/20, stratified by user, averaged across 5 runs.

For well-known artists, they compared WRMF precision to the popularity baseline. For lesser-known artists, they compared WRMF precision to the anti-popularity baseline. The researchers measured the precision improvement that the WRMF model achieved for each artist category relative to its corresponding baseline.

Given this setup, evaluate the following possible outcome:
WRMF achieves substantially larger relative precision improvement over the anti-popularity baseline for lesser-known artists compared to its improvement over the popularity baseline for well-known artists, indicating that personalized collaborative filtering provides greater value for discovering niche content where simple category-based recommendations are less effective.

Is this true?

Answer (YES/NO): YES